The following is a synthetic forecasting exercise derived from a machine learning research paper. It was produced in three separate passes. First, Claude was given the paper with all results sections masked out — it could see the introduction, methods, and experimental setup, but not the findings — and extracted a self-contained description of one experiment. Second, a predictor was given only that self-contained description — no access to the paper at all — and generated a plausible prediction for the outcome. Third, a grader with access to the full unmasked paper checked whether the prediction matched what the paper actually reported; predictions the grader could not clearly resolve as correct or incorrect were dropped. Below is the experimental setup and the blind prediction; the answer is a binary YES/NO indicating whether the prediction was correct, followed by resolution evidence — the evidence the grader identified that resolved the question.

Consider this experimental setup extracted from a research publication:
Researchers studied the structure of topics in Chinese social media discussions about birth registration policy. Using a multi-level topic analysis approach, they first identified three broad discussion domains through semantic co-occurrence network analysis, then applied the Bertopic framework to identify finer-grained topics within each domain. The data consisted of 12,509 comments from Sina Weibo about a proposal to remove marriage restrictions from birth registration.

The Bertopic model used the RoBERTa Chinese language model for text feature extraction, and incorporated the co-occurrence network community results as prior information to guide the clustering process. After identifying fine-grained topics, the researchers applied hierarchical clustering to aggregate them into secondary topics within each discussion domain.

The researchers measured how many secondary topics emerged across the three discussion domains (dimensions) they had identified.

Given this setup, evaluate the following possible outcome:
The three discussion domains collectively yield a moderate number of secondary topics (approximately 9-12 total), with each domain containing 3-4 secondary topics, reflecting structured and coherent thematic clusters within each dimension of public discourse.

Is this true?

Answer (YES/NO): NO